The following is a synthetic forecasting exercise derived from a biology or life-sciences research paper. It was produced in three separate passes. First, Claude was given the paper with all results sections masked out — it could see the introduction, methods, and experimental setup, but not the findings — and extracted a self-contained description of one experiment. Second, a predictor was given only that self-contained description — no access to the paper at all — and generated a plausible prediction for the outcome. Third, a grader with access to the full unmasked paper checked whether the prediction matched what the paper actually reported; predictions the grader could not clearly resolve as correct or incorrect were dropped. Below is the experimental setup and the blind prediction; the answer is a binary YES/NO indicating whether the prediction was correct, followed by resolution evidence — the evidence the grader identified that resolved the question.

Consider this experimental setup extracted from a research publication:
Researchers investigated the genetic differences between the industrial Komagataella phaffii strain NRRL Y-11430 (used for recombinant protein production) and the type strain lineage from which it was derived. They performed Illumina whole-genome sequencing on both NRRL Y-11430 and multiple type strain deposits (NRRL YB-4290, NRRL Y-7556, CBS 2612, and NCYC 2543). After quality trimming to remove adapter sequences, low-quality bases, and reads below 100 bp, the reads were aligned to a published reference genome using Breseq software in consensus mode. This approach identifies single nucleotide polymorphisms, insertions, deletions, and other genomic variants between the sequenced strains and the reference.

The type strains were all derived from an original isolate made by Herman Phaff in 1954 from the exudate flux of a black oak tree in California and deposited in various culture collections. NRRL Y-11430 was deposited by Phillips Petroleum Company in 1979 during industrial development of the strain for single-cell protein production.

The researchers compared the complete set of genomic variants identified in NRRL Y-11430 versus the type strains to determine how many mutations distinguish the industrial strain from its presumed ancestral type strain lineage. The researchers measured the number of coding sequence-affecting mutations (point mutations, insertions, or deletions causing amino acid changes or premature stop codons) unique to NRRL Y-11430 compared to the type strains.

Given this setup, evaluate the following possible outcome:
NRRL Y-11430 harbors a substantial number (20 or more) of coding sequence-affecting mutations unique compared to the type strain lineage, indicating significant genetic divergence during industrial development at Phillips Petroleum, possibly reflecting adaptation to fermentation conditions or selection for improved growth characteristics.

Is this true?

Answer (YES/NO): NO